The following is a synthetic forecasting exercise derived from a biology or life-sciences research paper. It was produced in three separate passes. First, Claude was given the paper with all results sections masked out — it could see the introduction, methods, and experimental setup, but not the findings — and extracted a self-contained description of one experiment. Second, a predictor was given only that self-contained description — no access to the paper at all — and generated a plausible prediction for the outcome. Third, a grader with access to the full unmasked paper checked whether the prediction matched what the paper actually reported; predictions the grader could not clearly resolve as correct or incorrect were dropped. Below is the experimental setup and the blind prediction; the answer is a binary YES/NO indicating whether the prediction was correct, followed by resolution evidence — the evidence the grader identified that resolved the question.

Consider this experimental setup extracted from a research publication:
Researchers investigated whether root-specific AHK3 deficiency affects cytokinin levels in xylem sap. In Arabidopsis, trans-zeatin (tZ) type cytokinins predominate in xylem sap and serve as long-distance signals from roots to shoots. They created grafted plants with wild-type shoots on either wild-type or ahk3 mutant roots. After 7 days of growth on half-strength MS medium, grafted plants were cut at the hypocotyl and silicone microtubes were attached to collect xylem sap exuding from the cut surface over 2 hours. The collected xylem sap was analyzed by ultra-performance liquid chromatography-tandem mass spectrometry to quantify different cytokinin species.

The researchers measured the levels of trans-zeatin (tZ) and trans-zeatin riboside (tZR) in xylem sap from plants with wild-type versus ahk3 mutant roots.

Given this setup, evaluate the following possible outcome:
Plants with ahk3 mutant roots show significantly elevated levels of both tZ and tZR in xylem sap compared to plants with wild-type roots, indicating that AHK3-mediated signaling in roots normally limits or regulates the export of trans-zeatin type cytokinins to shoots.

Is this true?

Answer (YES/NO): NO